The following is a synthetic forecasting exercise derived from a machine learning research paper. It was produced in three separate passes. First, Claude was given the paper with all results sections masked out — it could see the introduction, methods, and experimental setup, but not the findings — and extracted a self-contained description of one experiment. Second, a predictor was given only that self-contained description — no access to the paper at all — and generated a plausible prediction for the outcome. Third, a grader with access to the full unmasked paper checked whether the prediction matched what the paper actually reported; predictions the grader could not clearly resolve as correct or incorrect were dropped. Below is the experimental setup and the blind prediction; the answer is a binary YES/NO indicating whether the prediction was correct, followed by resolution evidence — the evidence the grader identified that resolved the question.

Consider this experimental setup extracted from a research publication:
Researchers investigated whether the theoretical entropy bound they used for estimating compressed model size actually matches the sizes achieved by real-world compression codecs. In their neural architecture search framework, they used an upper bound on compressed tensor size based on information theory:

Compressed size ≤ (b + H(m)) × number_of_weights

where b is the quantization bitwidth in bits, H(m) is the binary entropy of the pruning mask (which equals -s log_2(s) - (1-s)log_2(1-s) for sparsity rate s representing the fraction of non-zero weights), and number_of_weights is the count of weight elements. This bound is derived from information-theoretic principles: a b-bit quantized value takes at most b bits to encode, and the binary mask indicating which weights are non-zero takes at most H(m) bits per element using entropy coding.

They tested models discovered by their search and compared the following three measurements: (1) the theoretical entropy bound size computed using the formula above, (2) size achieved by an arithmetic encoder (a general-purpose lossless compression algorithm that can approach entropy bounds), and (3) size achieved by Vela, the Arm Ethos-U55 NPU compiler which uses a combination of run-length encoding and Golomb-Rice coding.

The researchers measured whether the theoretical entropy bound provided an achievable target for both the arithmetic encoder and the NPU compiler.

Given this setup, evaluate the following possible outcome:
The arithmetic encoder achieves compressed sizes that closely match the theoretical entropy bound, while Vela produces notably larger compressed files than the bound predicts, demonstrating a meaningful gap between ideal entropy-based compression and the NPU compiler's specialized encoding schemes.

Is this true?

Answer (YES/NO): NO